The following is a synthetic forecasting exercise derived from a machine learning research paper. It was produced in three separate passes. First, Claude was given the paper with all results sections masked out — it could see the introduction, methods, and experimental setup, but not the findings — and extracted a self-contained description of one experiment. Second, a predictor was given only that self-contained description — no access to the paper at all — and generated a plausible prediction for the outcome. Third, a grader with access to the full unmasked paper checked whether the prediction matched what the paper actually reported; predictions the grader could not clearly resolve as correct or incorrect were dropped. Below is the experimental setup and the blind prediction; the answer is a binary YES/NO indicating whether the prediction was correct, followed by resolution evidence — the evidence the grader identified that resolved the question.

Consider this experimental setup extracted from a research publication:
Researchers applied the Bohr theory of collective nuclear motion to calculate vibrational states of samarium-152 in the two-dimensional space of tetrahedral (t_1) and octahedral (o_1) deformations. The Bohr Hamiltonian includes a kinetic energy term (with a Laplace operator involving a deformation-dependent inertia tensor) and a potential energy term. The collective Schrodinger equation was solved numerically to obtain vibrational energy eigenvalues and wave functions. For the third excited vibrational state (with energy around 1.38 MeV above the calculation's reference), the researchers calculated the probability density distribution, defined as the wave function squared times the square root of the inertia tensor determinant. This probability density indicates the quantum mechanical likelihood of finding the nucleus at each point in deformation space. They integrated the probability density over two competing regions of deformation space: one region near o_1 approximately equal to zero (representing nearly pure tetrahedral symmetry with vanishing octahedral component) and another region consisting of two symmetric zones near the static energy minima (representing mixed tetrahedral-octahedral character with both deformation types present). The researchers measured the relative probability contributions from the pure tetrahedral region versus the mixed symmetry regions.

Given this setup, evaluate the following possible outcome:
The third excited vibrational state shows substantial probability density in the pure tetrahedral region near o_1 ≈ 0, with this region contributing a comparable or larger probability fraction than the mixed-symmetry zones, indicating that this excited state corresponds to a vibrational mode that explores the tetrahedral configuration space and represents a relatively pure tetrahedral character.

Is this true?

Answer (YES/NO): YES